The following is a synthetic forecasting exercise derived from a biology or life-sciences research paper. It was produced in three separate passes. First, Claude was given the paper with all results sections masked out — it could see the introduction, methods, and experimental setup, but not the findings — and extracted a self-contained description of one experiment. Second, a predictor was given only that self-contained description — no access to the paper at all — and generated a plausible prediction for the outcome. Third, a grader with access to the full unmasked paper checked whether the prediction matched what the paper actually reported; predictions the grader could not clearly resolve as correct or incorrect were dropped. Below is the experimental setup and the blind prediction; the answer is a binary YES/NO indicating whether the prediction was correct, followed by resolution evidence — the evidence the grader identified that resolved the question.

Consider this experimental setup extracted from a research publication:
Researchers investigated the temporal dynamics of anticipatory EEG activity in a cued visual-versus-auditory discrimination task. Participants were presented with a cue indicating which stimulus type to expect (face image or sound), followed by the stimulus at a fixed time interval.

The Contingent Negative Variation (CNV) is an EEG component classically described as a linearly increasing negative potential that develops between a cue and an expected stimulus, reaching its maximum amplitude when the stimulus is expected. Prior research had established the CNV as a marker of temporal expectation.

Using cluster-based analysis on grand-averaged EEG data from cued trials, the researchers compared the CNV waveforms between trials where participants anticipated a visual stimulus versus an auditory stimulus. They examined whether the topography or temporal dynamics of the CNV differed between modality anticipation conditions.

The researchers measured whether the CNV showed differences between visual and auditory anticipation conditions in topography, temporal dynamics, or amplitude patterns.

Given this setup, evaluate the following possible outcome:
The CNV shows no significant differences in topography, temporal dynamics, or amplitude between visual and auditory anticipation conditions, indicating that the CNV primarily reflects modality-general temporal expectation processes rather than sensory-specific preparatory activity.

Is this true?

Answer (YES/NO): NO